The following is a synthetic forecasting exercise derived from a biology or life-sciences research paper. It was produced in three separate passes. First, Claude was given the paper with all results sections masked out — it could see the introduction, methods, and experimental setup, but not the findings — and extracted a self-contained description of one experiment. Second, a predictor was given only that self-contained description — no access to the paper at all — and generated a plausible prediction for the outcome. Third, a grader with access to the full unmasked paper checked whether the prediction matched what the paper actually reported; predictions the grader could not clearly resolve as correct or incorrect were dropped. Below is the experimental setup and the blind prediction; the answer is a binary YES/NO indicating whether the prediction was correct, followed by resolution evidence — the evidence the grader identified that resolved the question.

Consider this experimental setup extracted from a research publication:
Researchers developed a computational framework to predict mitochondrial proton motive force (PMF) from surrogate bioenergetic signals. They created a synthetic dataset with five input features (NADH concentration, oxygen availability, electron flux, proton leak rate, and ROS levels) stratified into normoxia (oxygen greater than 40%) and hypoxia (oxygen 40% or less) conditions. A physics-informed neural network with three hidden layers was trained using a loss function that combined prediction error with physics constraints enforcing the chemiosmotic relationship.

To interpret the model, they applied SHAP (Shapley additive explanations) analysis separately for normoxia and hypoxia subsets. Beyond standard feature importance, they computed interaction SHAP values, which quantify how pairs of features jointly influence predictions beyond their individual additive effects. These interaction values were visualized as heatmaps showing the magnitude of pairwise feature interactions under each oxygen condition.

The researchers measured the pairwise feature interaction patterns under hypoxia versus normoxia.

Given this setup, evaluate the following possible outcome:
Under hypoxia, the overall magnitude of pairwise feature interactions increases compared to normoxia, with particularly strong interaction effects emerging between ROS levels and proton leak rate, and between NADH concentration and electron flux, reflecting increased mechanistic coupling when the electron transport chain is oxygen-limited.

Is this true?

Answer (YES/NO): NO